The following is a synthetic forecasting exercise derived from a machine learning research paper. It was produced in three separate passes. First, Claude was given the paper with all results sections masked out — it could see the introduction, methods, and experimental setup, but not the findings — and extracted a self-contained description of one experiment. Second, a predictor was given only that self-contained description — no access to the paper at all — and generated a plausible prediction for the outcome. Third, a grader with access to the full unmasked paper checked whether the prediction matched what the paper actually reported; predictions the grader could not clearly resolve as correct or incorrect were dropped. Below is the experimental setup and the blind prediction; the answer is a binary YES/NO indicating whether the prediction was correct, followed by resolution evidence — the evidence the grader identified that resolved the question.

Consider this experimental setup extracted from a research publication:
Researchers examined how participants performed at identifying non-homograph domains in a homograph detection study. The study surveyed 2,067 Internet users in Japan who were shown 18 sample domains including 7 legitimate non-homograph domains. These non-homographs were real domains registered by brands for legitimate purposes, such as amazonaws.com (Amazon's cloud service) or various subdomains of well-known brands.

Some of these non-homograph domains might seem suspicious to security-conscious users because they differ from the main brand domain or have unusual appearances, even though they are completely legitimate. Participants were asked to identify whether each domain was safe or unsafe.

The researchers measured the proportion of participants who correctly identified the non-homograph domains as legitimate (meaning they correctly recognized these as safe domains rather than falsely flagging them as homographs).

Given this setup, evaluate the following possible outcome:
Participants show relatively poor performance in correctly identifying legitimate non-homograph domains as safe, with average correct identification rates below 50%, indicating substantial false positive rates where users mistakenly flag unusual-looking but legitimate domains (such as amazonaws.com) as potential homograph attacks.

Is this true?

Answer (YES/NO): YES